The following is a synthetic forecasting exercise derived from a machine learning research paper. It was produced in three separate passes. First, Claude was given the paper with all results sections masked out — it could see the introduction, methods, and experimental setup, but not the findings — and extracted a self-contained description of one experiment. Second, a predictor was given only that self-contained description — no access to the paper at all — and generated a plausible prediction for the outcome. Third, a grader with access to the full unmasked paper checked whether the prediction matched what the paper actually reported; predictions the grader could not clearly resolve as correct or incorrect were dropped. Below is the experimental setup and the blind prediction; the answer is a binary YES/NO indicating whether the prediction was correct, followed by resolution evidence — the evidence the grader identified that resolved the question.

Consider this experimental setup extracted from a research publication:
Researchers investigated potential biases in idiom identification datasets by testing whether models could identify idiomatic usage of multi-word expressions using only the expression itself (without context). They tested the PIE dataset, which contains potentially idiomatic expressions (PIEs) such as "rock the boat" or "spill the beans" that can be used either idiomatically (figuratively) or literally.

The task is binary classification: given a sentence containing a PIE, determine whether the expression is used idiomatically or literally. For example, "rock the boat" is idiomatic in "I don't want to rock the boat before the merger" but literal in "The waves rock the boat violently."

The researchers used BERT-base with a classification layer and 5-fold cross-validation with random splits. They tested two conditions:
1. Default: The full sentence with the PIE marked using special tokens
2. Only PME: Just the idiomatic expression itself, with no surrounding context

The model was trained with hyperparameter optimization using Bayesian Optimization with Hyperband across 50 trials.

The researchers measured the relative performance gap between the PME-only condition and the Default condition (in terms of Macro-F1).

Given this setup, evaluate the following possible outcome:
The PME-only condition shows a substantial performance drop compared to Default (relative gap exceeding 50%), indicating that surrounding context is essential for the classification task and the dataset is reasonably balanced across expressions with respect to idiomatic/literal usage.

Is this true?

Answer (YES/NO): NO